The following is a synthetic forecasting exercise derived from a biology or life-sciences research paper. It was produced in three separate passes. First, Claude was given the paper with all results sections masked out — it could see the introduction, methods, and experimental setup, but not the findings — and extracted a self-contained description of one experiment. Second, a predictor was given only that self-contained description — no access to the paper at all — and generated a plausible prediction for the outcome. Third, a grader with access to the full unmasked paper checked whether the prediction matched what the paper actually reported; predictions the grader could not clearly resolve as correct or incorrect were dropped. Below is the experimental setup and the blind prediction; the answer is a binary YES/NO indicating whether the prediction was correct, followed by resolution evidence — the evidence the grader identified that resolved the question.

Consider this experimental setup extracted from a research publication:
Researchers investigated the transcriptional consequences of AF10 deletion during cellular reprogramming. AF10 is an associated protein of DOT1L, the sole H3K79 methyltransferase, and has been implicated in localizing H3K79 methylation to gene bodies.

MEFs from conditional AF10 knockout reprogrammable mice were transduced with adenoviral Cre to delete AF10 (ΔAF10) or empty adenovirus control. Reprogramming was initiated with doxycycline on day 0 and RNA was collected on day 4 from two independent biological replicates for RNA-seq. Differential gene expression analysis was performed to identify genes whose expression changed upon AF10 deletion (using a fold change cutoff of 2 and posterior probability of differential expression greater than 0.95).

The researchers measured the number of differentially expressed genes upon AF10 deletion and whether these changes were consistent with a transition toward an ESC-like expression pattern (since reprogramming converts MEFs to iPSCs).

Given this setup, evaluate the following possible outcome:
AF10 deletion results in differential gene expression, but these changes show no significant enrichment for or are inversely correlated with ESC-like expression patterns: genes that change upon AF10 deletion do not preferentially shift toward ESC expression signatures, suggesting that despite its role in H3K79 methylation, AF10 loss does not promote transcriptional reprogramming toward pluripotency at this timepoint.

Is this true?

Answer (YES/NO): NO